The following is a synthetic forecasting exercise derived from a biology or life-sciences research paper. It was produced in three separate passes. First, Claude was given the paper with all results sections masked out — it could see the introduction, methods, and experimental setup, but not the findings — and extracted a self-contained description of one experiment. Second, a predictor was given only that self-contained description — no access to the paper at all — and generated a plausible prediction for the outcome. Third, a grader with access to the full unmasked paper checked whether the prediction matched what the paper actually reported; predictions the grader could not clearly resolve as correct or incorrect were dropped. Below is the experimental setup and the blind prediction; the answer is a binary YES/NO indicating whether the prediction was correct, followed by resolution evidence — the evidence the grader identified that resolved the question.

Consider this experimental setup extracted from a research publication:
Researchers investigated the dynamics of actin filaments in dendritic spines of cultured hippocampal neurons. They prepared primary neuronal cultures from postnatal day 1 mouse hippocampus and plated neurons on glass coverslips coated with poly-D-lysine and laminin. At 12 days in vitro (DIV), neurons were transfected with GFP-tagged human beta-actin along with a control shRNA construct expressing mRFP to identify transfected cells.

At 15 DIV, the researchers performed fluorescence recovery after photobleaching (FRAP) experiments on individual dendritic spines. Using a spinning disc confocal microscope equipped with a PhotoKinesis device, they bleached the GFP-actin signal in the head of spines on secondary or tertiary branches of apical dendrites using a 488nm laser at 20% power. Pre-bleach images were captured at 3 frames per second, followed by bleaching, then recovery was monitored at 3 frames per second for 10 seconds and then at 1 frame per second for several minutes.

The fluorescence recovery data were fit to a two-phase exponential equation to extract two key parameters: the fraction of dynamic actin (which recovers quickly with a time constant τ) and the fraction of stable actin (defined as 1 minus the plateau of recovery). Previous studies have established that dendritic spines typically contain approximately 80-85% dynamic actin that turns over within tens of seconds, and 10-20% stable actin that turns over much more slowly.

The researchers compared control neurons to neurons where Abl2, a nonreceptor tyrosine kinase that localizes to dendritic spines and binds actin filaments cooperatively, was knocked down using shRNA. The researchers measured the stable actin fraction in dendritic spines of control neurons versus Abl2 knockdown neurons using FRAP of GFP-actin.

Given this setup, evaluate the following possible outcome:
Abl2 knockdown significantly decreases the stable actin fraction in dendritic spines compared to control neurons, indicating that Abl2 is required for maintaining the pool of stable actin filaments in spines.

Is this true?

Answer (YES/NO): YES